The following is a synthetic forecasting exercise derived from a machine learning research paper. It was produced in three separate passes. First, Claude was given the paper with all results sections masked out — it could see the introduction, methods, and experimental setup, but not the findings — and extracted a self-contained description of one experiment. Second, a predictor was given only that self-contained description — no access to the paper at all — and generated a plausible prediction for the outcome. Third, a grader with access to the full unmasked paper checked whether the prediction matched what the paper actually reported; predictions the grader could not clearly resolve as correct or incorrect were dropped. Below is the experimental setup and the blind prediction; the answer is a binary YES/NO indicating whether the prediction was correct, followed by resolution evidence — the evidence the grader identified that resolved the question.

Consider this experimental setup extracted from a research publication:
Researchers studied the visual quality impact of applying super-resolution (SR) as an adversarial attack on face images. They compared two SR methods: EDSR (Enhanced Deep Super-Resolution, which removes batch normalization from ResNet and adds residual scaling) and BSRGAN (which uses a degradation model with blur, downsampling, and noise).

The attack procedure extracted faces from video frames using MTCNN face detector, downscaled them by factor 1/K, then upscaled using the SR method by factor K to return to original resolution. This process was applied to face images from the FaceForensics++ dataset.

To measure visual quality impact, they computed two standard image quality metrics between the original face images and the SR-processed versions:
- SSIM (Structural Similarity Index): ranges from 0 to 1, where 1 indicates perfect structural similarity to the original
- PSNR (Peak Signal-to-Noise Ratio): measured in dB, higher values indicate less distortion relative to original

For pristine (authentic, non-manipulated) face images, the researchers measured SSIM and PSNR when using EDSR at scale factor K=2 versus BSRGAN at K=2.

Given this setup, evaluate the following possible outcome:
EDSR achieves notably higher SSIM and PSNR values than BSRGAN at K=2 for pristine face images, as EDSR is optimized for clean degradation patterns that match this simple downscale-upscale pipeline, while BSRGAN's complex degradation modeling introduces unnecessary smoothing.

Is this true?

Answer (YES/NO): YES